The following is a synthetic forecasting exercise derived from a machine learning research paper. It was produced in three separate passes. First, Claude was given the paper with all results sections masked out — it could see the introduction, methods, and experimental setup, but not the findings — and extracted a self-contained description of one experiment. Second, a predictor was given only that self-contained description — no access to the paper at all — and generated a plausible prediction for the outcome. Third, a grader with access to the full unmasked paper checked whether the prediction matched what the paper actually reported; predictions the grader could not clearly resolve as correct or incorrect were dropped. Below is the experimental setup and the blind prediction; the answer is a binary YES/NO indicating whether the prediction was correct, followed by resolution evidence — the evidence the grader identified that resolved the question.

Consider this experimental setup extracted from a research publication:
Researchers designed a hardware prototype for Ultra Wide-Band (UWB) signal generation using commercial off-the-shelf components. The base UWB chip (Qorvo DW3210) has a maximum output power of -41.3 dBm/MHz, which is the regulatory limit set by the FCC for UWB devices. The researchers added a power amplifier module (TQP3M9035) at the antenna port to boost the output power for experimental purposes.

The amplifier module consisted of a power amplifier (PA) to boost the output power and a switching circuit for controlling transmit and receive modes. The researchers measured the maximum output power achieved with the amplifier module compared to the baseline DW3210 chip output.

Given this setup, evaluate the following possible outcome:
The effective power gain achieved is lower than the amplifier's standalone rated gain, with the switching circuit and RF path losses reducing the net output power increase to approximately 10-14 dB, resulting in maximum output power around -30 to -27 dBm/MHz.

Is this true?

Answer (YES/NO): NO